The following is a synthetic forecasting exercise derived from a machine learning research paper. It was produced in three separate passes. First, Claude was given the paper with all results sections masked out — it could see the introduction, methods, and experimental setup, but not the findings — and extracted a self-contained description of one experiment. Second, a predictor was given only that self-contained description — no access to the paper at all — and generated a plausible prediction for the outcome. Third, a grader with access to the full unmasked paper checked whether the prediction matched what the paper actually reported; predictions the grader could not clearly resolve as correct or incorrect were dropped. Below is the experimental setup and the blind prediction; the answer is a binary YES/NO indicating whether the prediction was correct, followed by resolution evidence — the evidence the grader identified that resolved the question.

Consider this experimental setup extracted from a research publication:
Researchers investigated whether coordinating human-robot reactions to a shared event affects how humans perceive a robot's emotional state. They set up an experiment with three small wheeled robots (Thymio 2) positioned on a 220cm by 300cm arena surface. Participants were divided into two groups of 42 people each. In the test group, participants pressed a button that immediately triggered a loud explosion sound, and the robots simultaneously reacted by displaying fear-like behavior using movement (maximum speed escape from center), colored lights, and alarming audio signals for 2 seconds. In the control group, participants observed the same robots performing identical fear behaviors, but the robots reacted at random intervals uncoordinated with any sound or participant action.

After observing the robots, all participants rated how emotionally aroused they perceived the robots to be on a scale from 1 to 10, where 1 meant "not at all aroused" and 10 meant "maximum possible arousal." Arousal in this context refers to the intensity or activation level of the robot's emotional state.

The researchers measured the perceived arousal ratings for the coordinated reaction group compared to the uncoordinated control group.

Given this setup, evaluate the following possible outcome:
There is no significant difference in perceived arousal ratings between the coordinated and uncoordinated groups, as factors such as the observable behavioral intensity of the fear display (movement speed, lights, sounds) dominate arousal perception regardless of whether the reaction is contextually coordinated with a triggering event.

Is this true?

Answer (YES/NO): NO